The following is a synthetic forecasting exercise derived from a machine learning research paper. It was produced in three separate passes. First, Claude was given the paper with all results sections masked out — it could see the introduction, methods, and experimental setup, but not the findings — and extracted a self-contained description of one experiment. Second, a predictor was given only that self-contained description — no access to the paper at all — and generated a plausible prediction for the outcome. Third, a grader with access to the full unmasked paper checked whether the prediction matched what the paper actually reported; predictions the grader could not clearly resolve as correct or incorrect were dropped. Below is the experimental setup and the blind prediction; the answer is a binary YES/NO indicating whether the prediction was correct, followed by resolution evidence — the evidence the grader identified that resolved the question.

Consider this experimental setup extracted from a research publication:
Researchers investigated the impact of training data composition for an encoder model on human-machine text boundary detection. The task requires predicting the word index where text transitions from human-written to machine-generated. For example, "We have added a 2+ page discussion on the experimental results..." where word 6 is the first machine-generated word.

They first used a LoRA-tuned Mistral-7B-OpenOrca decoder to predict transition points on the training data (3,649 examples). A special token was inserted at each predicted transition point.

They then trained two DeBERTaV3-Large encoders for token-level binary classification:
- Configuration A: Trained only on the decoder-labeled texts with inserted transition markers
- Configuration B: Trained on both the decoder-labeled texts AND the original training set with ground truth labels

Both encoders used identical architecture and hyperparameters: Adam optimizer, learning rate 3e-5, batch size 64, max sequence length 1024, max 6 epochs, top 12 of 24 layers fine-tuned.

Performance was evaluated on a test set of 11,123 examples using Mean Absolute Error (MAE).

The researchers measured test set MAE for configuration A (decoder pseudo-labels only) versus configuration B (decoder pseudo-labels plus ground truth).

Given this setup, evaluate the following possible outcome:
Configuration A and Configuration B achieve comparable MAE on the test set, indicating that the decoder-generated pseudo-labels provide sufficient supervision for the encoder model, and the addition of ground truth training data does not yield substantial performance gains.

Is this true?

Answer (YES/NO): NO